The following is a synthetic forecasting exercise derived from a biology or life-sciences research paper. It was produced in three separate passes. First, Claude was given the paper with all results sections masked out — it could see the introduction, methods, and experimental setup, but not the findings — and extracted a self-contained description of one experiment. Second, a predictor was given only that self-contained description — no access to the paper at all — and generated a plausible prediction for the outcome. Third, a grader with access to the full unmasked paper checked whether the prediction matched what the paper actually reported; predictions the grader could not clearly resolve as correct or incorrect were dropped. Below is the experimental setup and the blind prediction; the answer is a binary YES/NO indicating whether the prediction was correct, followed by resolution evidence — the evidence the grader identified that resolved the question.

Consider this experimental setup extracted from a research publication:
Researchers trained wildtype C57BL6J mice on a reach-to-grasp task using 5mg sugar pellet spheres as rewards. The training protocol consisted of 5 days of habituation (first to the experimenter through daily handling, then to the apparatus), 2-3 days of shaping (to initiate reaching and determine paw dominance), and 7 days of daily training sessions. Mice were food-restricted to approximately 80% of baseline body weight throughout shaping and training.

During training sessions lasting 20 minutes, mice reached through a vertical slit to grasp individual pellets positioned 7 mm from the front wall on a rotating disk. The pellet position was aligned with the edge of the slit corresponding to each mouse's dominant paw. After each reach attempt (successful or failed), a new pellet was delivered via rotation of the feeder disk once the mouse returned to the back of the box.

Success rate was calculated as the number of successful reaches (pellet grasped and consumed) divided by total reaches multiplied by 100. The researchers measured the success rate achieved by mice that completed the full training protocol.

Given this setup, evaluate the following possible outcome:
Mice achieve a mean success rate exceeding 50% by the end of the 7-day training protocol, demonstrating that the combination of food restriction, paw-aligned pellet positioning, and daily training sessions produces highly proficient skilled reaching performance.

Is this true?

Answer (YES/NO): NO